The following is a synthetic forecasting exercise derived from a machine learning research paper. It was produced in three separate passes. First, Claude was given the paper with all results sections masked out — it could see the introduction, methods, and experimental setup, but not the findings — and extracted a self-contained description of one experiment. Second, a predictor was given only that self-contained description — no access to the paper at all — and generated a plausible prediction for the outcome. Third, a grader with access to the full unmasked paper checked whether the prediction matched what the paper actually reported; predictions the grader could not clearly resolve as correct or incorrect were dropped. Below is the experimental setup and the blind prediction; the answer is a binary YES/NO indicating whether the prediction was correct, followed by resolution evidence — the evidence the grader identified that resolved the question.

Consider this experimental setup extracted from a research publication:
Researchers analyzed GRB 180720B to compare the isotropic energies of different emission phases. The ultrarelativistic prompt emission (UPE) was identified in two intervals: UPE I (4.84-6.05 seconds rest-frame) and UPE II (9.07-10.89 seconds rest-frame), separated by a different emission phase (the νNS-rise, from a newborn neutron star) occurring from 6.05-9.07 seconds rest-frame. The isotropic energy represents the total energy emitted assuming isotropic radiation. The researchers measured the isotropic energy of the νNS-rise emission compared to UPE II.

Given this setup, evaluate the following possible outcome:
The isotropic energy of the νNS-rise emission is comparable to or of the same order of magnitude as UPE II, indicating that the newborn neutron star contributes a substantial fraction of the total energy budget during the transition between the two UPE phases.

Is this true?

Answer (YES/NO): YES